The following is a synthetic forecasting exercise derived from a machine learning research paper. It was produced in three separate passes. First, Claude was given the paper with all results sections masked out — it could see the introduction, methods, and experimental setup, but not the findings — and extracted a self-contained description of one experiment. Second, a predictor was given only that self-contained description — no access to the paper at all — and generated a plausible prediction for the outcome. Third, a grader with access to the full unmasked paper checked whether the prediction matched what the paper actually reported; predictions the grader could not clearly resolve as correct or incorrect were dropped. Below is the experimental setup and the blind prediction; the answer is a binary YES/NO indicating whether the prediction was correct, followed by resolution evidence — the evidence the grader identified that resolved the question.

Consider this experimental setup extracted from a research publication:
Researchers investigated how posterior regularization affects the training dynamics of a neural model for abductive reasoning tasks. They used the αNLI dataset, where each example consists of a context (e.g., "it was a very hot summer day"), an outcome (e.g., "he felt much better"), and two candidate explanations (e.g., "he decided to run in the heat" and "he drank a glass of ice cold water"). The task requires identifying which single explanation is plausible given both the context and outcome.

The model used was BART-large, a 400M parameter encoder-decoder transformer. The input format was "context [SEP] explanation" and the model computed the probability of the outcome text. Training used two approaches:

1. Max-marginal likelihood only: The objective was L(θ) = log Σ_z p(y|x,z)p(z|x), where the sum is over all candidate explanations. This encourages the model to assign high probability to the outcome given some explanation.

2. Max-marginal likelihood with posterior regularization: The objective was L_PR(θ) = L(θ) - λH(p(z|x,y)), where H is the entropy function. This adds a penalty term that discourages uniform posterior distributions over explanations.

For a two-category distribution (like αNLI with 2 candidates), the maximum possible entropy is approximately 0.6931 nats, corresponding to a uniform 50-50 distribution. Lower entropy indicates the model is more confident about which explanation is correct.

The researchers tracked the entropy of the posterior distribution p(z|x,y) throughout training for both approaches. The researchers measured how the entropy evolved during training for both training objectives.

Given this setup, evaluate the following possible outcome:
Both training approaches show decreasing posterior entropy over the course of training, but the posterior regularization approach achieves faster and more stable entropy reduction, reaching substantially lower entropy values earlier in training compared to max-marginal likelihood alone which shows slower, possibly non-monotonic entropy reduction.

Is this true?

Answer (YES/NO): NO